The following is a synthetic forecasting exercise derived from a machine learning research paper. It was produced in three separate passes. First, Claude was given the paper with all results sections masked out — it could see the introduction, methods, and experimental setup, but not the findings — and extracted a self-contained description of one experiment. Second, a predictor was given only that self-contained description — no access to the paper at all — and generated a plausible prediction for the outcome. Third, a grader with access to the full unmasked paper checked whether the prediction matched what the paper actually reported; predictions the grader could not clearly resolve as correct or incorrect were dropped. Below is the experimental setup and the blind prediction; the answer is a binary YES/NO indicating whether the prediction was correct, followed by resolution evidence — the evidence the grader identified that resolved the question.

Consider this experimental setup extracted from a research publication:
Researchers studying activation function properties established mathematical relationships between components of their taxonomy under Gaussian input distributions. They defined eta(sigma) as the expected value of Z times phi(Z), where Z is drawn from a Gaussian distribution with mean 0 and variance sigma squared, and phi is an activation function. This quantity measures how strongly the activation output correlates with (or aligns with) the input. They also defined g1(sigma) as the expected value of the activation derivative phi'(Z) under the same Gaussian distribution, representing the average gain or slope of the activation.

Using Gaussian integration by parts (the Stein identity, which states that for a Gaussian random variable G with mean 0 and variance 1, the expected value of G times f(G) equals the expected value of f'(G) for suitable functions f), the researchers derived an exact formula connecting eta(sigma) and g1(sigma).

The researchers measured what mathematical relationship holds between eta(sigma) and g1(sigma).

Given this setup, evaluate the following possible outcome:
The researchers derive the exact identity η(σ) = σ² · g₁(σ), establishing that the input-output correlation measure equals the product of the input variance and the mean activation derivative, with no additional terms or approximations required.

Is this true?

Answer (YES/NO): YES